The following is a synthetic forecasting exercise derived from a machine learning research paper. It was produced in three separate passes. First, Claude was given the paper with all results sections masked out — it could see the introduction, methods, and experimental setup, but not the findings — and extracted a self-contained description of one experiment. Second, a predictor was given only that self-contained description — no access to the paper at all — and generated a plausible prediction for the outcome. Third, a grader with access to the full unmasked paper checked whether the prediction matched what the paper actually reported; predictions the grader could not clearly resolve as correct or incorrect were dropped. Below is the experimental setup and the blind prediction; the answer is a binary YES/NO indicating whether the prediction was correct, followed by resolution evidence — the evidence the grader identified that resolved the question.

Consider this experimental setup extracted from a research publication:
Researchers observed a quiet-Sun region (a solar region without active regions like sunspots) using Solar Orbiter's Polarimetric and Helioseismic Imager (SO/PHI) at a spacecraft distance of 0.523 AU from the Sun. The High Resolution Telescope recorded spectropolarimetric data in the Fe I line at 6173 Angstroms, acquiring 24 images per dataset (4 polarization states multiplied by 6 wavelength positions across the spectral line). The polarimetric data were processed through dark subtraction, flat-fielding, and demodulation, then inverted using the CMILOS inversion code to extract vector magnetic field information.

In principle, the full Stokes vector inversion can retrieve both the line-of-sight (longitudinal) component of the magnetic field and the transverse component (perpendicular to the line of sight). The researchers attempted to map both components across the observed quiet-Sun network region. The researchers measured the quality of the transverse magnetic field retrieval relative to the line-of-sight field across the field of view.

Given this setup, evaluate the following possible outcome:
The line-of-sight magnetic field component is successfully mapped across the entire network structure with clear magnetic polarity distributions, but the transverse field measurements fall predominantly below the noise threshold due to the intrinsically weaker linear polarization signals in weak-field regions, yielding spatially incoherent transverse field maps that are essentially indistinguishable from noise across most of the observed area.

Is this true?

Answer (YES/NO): YES